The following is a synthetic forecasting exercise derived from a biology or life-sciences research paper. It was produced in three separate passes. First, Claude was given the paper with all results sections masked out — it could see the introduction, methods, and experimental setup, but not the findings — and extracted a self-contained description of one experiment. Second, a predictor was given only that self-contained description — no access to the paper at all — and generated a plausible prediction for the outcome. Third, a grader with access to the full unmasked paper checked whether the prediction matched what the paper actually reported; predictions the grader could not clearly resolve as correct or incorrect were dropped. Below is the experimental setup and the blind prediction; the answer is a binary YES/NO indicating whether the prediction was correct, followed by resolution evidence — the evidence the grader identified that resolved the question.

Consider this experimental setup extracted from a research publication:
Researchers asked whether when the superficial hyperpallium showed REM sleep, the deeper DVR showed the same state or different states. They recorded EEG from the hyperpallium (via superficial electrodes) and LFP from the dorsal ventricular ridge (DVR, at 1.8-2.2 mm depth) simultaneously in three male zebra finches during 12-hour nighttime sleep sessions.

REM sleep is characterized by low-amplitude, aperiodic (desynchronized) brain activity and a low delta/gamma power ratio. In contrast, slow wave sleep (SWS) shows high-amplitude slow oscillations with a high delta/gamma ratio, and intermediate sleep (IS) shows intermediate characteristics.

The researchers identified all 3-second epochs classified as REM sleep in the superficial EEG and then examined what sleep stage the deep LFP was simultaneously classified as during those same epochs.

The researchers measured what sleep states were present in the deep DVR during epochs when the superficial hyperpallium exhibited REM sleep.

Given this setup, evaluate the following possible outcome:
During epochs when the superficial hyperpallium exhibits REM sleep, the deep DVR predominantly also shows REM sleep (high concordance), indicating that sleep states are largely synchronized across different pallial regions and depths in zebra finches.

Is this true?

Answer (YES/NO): NO